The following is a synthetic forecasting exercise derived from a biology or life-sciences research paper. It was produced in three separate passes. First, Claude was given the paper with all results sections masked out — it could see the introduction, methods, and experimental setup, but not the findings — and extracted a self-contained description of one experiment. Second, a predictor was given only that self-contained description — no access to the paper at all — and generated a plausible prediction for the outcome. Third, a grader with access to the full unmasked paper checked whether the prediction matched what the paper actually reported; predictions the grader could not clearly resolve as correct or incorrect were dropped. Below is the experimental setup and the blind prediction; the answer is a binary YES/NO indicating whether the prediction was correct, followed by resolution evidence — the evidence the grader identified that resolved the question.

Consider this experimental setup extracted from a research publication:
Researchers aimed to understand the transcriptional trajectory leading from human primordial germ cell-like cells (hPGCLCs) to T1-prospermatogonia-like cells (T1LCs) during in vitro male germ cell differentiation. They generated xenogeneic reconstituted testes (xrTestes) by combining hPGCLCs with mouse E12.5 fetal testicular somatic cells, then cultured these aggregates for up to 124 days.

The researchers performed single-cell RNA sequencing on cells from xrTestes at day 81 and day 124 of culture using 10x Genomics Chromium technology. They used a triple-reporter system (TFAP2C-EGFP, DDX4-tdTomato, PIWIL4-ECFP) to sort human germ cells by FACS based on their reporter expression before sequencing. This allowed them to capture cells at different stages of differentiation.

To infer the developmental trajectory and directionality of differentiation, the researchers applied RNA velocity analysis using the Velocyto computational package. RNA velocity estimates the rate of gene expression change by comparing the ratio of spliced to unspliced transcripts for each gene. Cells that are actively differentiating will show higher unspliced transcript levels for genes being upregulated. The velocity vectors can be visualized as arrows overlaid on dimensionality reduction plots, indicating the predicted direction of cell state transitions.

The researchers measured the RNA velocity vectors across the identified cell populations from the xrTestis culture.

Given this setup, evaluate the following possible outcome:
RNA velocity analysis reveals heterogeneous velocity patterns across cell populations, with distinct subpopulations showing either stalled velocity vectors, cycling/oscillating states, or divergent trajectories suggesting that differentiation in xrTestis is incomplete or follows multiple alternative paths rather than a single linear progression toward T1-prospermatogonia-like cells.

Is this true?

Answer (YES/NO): NO